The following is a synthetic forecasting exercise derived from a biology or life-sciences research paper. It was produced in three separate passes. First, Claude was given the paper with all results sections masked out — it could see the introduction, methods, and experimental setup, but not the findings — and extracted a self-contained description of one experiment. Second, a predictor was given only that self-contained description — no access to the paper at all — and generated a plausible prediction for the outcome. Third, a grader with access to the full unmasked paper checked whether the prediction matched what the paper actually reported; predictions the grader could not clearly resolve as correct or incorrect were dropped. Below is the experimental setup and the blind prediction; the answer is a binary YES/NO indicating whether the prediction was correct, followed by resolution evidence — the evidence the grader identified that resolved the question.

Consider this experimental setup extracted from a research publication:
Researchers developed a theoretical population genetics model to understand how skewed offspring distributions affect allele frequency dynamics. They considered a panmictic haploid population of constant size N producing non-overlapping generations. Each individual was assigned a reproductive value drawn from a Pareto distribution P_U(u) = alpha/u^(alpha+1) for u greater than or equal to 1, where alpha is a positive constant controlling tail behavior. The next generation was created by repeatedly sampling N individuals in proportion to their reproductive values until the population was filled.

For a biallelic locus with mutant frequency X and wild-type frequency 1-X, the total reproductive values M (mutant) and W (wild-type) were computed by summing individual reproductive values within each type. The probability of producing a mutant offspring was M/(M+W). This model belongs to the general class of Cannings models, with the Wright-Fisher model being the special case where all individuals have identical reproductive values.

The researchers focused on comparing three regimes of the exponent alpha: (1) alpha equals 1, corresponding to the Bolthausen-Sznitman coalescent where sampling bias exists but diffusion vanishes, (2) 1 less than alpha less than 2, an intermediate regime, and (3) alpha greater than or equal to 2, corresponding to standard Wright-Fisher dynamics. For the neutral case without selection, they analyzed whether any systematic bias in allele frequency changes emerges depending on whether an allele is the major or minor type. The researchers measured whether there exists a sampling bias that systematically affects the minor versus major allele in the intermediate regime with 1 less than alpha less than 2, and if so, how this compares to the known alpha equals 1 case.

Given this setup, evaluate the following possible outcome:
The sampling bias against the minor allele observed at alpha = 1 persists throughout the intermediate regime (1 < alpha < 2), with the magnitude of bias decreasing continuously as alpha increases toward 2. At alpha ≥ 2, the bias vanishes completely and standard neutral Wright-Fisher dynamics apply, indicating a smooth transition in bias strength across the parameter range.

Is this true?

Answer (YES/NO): YES